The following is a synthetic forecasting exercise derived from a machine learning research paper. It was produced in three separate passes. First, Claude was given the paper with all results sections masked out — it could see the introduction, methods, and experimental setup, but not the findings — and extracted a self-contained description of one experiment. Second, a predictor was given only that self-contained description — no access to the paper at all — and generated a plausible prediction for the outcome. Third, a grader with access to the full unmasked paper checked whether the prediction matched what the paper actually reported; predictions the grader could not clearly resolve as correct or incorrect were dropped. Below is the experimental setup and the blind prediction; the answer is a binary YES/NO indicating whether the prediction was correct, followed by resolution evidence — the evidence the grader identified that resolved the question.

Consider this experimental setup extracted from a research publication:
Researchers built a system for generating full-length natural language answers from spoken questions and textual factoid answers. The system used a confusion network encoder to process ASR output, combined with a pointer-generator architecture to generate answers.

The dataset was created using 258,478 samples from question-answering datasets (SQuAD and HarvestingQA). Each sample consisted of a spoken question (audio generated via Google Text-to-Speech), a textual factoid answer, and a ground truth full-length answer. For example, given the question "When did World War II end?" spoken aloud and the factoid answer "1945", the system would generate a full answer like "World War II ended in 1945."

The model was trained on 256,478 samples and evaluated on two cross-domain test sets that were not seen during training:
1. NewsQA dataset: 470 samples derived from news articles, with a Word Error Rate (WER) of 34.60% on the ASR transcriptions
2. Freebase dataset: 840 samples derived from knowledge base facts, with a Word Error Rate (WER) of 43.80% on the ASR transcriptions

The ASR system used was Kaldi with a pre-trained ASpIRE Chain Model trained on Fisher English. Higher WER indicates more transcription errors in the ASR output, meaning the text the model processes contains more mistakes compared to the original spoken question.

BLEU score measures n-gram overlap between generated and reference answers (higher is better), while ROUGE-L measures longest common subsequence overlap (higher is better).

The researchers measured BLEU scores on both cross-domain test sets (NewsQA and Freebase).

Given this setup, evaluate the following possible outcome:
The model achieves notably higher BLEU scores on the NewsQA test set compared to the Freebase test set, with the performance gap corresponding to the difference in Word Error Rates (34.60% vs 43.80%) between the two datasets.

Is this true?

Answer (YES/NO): YES